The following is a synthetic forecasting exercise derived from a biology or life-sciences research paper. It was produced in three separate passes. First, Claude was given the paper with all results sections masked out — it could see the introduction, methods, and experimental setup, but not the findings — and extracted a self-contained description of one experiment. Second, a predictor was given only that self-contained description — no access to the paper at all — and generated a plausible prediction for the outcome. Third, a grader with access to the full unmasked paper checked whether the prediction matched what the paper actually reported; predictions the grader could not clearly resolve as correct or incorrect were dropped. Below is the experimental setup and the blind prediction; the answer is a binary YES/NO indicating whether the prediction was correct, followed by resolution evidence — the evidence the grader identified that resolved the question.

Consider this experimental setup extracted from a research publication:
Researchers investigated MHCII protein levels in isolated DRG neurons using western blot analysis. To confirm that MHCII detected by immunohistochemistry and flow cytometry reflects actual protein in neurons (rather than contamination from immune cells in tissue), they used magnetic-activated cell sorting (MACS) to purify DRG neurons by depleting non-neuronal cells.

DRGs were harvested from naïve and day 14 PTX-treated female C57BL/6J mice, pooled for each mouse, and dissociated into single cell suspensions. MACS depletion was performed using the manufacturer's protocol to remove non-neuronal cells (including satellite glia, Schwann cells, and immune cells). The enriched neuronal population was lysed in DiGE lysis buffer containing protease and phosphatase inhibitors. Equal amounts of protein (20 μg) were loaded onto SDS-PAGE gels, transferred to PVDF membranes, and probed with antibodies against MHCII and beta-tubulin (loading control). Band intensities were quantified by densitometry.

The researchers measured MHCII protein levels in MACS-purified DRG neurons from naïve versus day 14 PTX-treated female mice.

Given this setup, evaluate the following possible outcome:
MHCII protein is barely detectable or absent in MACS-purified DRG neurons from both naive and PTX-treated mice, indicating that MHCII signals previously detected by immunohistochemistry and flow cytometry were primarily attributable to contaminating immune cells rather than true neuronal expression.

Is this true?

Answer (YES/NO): NO